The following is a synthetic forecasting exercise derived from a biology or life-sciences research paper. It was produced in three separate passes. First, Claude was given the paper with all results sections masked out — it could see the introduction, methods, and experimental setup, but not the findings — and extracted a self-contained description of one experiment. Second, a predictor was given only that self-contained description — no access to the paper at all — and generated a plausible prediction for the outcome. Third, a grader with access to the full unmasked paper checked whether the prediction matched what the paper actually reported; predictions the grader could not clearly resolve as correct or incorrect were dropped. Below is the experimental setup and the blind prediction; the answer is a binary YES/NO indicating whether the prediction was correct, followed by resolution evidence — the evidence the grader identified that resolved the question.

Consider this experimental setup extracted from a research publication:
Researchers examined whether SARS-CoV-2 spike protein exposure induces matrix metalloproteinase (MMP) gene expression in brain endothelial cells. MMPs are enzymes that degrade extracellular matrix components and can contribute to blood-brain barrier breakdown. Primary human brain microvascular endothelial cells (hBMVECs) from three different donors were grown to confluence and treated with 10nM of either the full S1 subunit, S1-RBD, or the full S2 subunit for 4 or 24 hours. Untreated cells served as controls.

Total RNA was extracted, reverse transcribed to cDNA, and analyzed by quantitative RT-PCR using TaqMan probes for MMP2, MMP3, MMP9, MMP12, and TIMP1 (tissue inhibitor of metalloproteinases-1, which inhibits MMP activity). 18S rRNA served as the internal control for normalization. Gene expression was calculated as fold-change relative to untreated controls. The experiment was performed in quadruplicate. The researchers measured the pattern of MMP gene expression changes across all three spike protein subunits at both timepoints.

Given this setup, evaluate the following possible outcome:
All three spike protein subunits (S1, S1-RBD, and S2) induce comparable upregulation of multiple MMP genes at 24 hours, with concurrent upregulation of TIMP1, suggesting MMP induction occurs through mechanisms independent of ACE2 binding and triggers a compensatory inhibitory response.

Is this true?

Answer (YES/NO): NO